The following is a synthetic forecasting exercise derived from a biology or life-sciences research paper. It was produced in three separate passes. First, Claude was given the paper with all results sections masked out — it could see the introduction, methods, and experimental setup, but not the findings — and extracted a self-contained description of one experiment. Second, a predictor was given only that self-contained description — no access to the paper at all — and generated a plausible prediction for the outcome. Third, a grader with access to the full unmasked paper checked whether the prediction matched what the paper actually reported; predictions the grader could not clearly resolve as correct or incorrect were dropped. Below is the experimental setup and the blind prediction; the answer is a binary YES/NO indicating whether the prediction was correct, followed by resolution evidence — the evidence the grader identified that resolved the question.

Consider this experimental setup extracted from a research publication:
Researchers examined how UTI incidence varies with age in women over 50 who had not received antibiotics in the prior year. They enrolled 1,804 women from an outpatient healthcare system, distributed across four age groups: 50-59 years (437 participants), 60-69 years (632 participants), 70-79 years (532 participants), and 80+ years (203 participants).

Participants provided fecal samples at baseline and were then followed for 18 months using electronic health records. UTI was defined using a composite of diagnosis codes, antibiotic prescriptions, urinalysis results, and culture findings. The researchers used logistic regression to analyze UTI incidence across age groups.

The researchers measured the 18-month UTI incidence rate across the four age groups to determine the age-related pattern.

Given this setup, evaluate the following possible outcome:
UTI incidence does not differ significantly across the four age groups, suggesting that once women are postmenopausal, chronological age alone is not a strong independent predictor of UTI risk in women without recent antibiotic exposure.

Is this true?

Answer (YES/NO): NO